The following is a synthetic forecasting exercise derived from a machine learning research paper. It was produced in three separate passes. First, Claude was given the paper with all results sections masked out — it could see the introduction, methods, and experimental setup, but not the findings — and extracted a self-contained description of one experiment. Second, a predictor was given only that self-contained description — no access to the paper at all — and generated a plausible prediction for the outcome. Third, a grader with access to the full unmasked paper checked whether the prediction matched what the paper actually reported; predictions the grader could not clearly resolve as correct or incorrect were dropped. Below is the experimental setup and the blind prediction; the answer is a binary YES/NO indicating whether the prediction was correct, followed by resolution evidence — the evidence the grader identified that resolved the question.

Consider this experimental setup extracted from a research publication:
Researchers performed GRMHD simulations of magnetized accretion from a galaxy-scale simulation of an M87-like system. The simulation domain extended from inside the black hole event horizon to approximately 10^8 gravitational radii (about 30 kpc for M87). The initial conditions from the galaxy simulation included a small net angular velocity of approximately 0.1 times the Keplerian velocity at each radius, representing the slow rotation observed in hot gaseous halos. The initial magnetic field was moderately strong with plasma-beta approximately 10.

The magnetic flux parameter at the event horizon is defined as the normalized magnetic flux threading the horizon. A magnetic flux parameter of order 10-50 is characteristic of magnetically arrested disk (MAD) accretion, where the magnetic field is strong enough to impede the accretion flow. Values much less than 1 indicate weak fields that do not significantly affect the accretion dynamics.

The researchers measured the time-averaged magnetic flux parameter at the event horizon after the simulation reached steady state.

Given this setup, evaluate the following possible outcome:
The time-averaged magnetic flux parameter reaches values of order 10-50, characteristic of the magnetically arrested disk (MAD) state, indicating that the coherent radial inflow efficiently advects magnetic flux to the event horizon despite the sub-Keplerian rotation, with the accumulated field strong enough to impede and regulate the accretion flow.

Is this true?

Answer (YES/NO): YES